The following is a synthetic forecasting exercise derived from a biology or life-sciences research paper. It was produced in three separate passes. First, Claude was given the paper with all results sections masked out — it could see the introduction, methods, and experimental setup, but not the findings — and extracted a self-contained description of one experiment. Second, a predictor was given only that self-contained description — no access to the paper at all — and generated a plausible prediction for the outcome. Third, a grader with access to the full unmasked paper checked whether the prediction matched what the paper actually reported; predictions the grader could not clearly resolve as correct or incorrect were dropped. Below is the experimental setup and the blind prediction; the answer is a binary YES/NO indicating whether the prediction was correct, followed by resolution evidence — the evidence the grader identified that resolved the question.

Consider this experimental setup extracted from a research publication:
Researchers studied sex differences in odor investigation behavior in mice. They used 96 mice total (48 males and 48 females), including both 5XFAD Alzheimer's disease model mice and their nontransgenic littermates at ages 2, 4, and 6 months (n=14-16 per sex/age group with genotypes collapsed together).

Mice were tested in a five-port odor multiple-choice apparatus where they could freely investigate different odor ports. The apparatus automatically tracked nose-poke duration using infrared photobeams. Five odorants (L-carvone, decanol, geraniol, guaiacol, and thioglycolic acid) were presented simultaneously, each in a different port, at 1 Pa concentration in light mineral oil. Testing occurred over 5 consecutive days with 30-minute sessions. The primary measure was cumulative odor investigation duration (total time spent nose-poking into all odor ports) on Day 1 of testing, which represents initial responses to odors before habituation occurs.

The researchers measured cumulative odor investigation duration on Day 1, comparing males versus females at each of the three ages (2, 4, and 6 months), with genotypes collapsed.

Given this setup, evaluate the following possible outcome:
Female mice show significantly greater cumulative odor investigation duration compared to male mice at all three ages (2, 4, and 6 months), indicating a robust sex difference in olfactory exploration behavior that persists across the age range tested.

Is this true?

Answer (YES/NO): NO